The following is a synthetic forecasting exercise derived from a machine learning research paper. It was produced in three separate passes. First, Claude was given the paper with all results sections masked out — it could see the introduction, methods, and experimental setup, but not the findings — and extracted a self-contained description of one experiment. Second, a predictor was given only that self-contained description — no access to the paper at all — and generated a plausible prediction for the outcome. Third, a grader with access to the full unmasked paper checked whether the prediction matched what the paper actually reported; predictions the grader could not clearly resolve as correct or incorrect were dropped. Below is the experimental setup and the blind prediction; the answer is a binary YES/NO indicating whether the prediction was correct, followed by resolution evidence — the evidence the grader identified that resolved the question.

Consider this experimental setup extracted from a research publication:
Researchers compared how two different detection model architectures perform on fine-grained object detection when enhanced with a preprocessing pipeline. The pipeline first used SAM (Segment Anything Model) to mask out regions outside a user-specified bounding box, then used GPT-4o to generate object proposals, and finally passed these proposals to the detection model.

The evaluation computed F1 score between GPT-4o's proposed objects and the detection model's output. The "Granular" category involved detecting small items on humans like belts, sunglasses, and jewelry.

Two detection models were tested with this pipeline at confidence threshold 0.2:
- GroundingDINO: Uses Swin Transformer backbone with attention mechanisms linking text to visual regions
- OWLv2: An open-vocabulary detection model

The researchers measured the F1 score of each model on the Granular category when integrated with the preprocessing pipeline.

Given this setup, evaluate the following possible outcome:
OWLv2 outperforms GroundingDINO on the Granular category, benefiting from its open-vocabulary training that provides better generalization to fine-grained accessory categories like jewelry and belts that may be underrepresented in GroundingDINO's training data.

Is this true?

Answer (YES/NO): NO